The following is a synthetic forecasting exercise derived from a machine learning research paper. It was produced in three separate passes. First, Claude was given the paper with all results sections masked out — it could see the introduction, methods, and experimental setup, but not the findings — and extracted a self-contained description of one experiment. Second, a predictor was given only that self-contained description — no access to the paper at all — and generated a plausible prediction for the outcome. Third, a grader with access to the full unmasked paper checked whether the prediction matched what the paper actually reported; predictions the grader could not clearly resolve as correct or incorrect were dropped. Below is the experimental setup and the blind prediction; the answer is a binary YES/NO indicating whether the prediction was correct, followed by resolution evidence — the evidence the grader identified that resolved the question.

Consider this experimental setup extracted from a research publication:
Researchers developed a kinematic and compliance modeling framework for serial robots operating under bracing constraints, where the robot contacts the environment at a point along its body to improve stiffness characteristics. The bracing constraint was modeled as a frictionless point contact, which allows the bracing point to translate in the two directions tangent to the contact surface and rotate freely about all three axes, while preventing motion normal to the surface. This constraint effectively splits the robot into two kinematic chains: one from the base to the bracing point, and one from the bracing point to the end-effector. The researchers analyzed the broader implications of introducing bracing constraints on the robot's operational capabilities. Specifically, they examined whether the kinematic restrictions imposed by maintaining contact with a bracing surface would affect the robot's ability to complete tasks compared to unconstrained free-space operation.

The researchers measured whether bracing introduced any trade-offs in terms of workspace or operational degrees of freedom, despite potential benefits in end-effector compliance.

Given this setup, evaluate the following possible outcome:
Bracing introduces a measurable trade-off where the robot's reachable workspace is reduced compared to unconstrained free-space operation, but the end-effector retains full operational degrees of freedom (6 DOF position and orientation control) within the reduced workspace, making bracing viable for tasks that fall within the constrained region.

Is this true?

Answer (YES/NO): NO